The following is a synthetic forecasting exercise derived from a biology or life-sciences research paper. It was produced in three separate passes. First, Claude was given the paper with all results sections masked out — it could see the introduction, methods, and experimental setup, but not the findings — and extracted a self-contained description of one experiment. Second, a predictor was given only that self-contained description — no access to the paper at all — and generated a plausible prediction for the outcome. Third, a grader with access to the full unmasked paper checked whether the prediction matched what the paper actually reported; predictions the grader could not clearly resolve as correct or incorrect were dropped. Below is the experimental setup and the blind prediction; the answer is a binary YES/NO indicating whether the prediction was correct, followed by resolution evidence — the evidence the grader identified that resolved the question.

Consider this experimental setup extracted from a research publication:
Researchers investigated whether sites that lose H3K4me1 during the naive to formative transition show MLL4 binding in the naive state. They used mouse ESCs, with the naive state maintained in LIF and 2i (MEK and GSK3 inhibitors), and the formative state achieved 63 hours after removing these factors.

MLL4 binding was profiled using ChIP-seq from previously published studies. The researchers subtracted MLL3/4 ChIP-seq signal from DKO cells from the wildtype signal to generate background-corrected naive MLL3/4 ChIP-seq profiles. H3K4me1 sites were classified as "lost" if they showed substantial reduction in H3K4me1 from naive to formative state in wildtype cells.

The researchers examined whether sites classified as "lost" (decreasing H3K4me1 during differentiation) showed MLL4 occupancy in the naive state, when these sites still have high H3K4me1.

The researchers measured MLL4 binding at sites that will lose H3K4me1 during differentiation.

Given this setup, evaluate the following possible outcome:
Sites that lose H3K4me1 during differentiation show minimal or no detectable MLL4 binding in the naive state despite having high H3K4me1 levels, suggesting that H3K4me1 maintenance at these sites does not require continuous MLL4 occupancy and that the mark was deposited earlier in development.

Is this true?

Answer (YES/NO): NO